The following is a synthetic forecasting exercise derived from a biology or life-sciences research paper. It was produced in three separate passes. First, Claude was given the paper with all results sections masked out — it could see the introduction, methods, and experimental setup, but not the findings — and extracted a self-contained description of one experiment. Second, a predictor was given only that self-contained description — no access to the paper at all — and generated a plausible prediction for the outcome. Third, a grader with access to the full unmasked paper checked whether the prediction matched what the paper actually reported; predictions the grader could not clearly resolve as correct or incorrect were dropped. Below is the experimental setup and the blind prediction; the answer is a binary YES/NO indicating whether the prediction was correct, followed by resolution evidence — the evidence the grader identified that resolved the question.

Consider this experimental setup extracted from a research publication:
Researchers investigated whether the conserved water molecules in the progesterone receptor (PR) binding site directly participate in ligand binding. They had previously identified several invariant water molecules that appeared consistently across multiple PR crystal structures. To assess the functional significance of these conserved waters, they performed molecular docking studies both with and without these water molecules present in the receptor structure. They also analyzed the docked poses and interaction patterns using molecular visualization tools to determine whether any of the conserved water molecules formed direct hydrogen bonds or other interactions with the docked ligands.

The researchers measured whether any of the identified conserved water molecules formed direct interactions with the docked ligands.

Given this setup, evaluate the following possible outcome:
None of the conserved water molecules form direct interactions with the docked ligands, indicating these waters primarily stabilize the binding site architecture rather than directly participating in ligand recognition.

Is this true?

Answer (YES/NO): NO